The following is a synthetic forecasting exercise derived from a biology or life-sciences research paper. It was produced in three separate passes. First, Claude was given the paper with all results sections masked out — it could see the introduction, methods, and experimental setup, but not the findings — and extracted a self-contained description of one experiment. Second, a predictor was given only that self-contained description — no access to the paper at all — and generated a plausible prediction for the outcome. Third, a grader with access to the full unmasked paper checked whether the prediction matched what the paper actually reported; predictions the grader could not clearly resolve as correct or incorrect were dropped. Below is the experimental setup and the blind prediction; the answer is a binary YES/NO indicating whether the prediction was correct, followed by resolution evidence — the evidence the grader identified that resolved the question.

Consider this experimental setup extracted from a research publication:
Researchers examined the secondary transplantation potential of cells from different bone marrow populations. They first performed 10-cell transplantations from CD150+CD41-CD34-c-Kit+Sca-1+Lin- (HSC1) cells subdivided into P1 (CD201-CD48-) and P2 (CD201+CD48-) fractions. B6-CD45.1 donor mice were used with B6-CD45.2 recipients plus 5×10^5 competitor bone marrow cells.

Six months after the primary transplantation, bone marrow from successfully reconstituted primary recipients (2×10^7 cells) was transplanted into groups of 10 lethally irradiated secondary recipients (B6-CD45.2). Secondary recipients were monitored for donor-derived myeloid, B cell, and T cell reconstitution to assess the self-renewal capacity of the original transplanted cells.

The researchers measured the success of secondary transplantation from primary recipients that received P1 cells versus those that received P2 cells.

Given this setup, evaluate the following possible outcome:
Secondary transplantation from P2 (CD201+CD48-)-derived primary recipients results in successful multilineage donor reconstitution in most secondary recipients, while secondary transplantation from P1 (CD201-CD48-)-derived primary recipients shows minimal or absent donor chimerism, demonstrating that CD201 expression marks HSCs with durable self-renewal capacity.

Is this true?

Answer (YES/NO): YES